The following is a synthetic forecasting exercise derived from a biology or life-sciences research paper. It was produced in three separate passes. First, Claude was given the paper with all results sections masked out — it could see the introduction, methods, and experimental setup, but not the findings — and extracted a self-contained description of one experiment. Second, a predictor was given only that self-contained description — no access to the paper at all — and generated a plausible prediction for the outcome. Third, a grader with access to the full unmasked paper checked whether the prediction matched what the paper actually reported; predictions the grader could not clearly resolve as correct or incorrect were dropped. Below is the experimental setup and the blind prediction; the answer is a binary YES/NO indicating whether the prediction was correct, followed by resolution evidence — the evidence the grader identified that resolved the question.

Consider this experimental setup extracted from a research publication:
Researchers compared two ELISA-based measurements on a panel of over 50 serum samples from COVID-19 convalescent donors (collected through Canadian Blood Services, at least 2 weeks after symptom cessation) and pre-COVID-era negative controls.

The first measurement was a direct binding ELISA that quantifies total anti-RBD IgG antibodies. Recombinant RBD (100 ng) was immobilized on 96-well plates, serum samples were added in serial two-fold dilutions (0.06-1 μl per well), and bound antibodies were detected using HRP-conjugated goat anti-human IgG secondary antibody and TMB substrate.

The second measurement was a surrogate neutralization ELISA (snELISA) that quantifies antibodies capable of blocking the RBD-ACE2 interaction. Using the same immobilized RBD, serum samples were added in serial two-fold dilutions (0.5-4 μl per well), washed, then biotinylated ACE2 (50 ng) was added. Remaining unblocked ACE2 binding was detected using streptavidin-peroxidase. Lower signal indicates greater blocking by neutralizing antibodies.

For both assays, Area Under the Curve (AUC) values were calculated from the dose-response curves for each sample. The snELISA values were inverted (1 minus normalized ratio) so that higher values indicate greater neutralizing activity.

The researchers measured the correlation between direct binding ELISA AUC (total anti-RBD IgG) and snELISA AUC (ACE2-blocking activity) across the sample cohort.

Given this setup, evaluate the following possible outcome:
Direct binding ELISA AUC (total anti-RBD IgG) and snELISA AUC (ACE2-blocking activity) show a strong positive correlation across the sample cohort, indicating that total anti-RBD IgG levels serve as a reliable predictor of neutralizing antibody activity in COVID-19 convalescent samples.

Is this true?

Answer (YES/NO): YES